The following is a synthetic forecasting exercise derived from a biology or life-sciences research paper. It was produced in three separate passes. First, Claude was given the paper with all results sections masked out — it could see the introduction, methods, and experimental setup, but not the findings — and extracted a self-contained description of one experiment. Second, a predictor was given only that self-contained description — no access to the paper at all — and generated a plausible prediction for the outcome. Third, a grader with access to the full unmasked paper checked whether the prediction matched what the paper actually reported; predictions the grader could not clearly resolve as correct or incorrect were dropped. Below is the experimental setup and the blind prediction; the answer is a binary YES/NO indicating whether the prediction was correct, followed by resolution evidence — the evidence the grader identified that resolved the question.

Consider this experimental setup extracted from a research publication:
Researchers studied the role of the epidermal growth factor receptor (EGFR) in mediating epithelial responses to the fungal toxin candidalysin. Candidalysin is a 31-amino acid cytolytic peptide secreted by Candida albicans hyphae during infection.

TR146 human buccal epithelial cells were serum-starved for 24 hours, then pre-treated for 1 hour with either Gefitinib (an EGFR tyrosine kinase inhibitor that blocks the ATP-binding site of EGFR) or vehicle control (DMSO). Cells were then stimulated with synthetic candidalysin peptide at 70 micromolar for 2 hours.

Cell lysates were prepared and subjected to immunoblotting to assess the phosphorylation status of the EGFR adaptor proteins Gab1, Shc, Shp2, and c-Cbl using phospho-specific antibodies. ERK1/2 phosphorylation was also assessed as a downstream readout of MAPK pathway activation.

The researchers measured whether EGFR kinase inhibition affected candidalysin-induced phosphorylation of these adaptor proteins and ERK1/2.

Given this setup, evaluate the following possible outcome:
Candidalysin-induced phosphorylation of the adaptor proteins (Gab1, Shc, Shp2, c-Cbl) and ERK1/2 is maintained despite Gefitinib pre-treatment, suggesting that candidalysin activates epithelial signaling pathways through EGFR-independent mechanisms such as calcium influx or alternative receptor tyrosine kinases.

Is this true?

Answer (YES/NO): NO